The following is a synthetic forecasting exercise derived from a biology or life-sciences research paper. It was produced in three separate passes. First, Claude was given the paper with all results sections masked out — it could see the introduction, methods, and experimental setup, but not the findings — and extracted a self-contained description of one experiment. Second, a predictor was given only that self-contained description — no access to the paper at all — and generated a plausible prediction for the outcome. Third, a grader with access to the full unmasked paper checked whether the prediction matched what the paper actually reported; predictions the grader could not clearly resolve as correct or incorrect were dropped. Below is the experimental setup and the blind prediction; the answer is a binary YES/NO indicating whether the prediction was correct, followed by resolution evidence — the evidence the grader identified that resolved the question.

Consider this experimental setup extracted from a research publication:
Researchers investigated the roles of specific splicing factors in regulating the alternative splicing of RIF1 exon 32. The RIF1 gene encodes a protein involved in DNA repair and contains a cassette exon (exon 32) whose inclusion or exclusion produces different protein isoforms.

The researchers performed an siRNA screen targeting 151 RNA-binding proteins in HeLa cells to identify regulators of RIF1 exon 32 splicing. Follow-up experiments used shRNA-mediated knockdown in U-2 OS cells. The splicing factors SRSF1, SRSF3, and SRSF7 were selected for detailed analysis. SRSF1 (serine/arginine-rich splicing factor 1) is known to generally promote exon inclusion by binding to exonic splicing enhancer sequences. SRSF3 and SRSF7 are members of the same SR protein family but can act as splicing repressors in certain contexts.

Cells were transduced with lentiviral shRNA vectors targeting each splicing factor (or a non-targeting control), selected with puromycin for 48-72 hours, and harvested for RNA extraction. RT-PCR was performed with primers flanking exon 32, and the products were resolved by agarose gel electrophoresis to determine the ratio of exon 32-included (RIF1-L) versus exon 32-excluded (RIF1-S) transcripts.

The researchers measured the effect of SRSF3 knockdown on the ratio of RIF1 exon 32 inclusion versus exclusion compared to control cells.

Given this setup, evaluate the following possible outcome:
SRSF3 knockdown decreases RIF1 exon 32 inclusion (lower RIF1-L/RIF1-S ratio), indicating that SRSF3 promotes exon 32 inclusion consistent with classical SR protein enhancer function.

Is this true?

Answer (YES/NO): NO